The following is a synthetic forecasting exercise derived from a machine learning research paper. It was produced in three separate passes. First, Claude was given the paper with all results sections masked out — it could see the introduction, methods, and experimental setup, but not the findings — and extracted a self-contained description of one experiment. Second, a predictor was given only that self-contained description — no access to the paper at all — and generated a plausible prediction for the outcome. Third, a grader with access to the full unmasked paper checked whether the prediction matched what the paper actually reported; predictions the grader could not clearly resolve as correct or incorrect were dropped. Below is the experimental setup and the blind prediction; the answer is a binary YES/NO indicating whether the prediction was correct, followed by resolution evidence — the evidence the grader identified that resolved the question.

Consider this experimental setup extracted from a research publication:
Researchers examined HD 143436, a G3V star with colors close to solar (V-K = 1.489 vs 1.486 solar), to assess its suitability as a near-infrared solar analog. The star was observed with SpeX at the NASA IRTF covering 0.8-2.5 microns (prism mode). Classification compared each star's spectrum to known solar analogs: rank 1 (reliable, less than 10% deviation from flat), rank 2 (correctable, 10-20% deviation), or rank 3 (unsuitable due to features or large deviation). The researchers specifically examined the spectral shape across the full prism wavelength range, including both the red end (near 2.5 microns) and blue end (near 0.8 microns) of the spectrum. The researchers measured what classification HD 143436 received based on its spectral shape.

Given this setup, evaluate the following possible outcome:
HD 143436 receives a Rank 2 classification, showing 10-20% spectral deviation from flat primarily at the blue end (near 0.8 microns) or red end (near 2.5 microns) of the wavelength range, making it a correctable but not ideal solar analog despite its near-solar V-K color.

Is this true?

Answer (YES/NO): NO